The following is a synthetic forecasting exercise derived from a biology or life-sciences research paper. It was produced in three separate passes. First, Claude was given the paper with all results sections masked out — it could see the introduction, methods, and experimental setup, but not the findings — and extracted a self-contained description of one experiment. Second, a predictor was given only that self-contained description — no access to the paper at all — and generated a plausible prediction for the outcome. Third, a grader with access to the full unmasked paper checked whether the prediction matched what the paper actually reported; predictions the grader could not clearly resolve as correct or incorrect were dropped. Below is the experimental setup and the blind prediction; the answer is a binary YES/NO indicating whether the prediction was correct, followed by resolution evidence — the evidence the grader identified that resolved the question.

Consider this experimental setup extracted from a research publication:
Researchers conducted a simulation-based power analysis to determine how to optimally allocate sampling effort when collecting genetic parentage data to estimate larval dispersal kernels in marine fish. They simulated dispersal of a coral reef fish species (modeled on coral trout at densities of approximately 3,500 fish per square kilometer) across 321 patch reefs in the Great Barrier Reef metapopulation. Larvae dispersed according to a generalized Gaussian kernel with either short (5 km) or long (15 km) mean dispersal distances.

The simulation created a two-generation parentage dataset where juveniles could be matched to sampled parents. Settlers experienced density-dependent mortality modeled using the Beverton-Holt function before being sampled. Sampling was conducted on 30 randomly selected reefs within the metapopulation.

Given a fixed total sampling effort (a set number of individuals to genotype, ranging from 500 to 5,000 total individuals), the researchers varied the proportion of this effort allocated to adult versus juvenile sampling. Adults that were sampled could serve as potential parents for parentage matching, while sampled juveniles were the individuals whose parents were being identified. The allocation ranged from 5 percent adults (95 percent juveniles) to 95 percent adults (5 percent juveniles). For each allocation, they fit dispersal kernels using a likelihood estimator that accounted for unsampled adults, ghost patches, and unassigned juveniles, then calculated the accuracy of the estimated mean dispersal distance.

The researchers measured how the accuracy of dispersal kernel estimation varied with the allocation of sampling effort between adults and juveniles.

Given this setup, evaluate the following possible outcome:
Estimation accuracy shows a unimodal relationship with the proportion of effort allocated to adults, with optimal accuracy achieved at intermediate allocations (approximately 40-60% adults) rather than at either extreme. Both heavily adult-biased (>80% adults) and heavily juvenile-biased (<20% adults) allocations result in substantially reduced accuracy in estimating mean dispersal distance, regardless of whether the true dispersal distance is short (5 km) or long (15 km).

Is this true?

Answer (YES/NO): NO